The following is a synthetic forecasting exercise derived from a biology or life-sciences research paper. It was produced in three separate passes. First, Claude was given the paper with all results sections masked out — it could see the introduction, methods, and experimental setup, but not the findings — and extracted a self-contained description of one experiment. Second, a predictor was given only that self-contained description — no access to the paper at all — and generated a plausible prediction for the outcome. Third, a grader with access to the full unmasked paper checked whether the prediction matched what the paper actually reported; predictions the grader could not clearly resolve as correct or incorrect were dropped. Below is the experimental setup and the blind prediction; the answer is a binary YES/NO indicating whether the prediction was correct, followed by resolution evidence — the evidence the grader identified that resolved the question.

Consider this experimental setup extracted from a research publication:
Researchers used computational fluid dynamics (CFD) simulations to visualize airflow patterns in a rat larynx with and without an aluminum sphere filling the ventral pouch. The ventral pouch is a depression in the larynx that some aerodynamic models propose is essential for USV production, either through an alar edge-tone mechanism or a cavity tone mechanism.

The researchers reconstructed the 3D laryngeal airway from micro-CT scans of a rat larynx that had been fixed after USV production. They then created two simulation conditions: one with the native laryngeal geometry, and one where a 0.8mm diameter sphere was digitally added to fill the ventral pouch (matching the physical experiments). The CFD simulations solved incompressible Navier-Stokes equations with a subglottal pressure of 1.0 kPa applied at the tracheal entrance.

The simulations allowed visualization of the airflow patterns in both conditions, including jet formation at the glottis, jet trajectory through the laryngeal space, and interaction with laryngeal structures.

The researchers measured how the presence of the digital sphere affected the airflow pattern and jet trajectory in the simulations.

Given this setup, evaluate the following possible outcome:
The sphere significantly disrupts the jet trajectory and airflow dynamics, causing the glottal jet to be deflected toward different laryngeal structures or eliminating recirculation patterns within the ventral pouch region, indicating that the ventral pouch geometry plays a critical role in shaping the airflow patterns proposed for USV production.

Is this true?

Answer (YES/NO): NO